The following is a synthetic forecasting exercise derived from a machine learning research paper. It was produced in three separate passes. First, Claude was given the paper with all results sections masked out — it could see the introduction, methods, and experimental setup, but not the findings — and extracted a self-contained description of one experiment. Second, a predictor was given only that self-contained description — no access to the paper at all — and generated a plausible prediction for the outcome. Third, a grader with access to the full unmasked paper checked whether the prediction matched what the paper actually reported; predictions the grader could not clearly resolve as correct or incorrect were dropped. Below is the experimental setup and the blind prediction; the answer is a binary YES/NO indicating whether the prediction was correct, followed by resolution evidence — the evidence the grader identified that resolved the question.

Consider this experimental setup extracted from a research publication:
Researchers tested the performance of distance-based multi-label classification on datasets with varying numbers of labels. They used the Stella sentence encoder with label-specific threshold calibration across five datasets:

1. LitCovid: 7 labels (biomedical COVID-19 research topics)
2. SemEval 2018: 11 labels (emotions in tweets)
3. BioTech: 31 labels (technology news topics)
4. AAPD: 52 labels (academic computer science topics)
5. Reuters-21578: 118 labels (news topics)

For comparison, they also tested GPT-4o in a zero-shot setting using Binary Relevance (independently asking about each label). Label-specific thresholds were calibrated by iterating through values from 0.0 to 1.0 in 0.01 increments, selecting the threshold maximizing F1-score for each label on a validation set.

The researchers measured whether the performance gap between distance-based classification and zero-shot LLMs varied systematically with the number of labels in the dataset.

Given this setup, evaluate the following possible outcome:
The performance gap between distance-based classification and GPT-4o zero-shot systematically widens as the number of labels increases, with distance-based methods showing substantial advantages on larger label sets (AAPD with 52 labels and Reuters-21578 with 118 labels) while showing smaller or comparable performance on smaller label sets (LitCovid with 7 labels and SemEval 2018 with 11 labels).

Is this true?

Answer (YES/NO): NO